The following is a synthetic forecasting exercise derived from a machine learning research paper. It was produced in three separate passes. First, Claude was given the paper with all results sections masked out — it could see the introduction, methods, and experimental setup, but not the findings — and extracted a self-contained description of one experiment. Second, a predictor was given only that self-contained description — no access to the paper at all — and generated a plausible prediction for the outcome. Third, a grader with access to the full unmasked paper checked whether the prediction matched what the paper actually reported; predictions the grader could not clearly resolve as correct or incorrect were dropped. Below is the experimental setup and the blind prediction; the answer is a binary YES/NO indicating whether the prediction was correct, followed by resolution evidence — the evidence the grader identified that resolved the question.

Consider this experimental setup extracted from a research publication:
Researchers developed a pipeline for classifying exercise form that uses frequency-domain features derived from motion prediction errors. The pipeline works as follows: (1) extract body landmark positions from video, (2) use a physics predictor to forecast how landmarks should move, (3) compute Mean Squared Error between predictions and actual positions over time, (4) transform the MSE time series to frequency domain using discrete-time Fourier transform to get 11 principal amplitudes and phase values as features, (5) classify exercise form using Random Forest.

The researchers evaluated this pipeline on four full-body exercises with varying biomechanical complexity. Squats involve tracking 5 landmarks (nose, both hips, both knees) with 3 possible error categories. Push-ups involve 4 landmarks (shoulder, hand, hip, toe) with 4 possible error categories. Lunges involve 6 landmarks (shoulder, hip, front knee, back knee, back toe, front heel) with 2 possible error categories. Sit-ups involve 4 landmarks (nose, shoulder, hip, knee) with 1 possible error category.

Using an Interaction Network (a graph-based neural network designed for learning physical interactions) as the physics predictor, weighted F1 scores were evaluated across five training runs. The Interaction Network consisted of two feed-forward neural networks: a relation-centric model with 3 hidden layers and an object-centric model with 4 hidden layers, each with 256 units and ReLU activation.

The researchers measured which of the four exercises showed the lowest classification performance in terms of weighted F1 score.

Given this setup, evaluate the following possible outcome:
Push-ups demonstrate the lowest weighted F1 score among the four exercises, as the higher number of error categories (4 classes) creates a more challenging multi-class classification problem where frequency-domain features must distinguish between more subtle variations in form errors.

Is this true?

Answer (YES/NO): NO